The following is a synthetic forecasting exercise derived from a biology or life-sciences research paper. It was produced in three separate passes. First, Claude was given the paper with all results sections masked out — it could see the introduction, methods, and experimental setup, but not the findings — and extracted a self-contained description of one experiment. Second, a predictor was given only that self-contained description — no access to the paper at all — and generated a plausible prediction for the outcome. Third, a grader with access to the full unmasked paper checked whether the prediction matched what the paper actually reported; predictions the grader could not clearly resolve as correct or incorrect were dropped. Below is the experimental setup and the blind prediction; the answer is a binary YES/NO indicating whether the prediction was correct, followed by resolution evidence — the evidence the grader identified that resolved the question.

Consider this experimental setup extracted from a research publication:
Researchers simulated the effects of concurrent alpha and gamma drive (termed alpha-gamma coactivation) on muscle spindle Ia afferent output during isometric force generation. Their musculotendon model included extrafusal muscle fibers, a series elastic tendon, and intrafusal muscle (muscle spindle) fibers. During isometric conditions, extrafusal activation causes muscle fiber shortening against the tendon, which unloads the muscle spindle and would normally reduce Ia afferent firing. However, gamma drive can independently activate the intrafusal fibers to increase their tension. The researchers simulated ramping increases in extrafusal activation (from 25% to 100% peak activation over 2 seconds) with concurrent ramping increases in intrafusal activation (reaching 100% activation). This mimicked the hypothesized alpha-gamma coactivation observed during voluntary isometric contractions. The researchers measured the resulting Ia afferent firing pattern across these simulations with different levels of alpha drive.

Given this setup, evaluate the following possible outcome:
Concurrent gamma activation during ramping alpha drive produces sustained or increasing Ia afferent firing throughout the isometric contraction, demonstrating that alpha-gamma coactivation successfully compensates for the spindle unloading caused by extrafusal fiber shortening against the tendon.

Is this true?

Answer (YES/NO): NO